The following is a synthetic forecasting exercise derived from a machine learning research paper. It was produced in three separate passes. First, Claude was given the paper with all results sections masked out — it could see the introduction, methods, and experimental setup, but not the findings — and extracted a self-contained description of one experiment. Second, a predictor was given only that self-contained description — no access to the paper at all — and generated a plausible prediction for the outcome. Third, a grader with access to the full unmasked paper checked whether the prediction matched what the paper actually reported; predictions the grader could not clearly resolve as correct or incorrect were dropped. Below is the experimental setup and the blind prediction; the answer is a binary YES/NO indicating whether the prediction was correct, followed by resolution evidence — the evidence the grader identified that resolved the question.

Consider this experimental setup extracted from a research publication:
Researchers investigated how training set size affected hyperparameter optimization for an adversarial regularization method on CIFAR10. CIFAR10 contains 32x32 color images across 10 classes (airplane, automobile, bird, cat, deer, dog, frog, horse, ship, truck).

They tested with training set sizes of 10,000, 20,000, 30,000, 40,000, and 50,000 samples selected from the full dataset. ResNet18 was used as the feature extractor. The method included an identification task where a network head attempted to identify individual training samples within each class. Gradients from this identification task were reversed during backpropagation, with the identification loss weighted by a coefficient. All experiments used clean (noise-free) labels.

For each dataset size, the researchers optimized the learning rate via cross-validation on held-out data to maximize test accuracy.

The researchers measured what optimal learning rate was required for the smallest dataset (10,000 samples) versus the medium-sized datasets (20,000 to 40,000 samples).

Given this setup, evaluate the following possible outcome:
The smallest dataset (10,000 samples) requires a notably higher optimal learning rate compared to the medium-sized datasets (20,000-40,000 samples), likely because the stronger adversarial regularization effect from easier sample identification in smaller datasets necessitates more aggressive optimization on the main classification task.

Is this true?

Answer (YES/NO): YES